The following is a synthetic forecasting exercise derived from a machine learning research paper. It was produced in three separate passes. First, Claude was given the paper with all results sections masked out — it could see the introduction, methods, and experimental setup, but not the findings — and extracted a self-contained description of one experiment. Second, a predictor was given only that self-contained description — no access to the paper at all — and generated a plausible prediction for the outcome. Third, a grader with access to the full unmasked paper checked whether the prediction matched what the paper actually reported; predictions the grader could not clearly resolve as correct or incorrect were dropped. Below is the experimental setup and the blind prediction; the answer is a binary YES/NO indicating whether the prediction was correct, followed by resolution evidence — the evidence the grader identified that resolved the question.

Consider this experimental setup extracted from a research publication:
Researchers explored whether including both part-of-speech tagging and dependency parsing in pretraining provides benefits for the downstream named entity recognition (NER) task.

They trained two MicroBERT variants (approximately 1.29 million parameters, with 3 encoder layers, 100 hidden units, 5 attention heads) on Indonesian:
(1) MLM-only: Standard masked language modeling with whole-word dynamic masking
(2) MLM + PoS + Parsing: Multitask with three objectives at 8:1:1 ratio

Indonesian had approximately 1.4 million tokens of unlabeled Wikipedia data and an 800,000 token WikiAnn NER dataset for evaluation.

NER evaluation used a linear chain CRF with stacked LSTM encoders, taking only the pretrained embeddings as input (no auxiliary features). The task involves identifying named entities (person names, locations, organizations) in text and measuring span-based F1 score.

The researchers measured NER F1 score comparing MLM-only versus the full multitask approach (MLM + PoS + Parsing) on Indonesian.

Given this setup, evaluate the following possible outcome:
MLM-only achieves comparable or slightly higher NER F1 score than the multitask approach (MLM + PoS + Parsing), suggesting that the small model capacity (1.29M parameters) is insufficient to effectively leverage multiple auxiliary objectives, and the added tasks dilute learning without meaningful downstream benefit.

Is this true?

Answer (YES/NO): YES